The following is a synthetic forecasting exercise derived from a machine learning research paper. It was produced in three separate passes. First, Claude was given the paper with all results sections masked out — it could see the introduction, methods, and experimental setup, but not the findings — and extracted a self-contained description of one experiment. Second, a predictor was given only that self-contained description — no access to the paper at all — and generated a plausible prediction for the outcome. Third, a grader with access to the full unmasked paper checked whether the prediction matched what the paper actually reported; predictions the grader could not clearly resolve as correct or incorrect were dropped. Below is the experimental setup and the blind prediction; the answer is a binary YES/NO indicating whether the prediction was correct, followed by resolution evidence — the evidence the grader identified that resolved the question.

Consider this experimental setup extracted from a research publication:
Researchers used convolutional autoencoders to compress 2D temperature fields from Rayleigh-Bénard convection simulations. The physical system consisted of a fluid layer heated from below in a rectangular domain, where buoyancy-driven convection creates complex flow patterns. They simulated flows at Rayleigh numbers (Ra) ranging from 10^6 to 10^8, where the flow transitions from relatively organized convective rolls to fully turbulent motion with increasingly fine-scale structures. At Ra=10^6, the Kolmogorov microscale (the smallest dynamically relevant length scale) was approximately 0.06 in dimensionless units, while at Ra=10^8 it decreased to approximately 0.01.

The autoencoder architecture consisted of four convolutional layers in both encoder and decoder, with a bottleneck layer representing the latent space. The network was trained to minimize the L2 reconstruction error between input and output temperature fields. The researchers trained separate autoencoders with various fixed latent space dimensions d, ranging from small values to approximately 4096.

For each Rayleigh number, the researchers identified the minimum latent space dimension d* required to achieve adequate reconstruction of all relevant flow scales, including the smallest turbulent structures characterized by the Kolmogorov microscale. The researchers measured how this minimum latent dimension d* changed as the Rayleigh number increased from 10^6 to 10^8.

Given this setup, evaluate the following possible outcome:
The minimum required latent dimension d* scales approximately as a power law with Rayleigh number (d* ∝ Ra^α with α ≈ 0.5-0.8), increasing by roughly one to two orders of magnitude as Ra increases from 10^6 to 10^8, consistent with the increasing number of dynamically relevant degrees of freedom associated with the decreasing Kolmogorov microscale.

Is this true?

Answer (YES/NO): NO